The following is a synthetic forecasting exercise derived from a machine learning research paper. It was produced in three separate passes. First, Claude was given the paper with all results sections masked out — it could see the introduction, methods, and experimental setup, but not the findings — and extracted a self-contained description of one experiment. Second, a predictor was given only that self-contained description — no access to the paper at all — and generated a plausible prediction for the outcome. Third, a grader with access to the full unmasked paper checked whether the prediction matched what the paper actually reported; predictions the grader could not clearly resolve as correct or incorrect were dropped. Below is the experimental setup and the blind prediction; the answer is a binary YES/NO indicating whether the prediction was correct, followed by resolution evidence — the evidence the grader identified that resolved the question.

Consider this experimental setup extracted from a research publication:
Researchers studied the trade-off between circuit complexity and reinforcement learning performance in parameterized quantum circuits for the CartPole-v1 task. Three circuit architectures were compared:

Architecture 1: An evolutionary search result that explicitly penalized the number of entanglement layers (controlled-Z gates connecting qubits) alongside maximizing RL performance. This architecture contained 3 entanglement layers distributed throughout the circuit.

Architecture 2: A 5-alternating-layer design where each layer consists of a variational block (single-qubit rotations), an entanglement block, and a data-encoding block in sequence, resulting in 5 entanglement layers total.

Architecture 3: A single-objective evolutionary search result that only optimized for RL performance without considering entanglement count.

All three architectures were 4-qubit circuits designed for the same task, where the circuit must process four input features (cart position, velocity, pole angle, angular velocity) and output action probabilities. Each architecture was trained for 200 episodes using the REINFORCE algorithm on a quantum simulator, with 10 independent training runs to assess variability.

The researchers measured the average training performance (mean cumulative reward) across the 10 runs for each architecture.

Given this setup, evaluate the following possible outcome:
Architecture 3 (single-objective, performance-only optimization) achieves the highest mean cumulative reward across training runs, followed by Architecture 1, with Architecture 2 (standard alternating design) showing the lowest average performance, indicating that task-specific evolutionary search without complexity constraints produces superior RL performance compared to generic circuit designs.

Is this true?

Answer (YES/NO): NO